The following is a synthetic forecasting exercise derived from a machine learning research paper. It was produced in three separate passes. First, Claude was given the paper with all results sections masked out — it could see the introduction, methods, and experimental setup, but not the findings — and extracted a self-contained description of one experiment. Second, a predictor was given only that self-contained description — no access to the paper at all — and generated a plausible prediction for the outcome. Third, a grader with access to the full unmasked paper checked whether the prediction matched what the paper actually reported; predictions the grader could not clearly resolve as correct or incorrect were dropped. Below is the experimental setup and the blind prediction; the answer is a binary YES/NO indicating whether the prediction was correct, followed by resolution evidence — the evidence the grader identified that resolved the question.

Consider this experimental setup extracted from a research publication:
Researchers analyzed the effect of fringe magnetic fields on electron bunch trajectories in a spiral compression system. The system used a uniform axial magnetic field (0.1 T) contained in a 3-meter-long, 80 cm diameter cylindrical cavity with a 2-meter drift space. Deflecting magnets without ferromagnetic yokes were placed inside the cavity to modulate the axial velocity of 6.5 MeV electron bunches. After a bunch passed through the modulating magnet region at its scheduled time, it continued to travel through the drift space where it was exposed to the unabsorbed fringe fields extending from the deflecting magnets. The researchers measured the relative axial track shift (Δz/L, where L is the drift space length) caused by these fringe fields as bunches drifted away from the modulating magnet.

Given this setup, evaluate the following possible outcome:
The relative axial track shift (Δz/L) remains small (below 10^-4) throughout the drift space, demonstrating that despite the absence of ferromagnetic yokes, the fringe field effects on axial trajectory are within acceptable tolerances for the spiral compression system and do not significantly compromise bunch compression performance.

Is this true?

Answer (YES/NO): NO